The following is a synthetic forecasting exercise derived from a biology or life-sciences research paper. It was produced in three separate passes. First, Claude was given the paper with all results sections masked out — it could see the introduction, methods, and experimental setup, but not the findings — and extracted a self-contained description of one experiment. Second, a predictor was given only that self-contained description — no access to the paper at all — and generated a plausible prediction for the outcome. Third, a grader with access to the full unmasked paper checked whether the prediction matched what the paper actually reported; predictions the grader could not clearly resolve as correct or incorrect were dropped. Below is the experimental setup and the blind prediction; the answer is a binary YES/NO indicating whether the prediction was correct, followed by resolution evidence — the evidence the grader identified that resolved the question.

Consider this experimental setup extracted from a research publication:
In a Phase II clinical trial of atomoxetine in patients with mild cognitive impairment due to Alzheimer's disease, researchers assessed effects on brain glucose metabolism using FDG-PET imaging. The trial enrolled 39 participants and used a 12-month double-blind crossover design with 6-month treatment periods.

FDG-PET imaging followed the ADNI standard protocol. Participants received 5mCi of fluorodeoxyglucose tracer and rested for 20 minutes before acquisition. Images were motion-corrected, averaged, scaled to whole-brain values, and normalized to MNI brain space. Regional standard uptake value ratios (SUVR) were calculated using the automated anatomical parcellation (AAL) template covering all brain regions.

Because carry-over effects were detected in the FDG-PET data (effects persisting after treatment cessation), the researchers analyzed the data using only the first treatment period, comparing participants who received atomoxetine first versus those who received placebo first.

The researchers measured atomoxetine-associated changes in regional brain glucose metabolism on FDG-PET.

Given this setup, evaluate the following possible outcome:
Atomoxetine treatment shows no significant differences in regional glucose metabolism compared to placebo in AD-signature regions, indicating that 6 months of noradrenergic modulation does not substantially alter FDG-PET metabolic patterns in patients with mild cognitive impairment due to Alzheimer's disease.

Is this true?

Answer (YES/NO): NO